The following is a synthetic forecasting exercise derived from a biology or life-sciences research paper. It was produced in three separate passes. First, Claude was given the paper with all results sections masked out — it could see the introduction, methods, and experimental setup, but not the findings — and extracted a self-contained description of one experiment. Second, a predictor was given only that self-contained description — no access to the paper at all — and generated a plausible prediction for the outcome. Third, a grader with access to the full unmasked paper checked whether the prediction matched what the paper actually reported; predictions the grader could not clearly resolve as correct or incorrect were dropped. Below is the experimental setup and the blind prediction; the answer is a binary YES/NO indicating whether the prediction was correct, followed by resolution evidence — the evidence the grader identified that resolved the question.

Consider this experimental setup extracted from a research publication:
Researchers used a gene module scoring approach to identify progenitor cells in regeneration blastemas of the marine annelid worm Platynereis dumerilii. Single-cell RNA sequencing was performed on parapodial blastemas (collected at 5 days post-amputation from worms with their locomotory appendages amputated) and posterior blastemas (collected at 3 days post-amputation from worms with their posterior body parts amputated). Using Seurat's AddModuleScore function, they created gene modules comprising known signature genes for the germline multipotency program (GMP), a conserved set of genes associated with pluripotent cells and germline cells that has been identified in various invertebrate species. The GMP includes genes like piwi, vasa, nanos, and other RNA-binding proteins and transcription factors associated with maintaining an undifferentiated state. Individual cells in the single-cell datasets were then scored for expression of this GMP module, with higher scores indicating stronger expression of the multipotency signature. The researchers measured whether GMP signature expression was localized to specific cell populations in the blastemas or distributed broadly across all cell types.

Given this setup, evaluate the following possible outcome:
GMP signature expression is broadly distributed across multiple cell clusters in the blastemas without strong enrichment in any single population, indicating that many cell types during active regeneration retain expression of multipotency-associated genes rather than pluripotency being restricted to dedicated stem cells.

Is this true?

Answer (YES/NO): NO